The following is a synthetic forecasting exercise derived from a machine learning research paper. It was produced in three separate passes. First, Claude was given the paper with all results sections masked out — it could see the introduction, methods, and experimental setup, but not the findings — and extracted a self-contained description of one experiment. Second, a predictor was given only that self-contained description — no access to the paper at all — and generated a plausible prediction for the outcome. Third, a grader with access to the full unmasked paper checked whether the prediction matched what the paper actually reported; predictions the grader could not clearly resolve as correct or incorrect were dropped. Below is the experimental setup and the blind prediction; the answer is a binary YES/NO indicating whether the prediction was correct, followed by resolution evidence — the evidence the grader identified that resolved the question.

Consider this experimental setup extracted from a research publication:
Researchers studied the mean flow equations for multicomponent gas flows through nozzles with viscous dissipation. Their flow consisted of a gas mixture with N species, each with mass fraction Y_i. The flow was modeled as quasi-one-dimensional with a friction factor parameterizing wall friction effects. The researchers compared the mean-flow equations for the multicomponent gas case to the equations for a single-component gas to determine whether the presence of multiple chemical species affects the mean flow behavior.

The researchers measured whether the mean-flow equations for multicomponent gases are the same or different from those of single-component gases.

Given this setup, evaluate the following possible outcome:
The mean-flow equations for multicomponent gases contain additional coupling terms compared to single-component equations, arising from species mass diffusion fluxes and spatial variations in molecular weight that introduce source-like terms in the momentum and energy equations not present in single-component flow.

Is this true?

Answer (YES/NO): NO